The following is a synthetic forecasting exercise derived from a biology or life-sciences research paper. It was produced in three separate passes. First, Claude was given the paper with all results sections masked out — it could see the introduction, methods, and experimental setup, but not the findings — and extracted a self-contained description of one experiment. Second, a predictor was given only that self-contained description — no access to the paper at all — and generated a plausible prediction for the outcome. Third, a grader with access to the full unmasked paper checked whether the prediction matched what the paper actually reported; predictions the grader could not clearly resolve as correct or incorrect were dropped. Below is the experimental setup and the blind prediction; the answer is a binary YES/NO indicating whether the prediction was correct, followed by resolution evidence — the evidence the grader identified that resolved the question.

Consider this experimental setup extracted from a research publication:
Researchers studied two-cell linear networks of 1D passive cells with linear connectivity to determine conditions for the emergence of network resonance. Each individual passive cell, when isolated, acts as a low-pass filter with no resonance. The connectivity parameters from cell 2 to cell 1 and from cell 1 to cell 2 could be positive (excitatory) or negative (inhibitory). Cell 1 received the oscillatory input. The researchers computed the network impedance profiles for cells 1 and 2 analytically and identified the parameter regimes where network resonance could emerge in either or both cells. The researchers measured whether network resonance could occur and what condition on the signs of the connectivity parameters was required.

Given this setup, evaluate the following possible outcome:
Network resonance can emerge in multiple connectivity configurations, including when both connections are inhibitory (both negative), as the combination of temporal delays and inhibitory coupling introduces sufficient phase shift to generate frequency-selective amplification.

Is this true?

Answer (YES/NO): NO